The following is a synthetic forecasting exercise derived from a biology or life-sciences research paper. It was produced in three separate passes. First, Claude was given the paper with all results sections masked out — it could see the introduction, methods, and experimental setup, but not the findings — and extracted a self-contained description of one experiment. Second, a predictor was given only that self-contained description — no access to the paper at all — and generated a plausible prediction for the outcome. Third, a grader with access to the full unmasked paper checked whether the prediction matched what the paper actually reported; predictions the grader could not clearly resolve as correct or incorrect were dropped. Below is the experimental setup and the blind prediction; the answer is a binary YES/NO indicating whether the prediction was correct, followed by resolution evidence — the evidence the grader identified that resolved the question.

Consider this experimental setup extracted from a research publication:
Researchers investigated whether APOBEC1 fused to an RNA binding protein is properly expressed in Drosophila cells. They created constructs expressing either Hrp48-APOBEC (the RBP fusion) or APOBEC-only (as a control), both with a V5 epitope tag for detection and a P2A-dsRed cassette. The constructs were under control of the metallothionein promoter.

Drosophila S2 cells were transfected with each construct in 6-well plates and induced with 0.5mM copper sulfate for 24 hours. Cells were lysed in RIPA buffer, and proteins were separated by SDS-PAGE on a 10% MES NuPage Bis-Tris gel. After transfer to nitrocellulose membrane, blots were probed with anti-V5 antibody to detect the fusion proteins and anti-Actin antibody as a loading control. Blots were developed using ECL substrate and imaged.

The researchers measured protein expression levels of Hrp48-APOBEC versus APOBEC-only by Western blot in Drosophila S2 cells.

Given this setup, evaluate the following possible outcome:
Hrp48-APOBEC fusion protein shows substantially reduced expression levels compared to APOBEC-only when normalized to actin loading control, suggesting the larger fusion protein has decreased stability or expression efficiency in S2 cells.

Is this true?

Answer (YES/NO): NO